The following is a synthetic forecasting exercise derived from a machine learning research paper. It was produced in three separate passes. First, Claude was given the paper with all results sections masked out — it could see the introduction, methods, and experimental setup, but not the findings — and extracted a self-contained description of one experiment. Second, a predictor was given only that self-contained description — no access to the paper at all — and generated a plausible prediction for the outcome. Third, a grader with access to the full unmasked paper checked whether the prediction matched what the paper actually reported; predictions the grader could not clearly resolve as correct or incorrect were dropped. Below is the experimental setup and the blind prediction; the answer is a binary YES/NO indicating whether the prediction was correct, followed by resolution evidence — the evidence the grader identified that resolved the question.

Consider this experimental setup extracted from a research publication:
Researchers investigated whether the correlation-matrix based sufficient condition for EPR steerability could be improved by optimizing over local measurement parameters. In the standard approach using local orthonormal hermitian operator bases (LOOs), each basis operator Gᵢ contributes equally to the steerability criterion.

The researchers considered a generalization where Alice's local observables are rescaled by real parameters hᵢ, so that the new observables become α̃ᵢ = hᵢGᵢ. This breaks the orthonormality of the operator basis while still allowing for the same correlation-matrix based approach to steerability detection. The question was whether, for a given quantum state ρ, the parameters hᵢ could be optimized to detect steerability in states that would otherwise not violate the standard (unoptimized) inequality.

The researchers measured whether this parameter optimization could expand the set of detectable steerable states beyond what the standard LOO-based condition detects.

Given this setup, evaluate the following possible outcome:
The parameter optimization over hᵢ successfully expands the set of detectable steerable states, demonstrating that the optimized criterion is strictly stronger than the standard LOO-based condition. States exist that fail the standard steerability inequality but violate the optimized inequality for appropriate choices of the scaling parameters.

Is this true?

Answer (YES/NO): YES